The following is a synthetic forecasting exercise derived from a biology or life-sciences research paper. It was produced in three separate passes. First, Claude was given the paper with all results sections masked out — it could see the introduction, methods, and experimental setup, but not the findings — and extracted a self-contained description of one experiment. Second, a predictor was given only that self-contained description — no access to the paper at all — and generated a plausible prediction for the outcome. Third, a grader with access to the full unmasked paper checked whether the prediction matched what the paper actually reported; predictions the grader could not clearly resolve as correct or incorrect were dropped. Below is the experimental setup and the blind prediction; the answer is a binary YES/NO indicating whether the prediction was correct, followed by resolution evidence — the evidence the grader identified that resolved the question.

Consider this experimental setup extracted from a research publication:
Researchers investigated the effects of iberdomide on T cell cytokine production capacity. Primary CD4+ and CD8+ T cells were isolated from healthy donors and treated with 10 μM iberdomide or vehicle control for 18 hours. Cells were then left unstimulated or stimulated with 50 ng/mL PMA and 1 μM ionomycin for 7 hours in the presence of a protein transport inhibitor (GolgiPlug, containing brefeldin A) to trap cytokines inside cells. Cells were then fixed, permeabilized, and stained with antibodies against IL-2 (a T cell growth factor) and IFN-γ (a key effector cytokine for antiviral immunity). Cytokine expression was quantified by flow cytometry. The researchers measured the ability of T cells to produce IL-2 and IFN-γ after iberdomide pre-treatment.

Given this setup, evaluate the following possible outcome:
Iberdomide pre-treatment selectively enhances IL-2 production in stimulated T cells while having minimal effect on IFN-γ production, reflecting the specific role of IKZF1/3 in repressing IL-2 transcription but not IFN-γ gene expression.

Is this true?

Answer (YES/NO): YES